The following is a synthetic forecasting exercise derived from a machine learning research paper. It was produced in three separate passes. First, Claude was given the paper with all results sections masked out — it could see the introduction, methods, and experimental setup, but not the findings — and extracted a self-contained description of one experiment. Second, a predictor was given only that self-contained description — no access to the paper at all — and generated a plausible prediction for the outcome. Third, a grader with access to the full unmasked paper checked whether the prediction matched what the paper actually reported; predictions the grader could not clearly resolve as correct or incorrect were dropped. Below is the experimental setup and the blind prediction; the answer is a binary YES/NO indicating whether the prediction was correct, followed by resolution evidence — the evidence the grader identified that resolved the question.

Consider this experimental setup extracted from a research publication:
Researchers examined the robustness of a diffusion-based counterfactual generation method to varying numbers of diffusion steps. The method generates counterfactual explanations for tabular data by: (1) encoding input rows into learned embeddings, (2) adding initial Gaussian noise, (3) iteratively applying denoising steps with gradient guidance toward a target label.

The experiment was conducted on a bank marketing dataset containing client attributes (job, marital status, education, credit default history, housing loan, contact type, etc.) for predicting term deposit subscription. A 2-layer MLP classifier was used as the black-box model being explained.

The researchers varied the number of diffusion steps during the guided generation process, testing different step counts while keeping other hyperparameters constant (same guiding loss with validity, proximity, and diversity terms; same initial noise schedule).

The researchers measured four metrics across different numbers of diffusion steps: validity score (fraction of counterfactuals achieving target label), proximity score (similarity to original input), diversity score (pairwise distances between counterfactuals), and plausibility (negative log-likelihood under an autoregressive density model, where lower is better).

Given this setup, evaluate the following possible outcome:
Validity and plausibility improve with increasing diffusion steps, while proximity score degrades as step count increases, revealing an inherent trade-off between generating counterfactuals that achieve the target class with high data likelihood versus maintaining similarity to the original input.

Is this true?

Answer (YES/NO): NO